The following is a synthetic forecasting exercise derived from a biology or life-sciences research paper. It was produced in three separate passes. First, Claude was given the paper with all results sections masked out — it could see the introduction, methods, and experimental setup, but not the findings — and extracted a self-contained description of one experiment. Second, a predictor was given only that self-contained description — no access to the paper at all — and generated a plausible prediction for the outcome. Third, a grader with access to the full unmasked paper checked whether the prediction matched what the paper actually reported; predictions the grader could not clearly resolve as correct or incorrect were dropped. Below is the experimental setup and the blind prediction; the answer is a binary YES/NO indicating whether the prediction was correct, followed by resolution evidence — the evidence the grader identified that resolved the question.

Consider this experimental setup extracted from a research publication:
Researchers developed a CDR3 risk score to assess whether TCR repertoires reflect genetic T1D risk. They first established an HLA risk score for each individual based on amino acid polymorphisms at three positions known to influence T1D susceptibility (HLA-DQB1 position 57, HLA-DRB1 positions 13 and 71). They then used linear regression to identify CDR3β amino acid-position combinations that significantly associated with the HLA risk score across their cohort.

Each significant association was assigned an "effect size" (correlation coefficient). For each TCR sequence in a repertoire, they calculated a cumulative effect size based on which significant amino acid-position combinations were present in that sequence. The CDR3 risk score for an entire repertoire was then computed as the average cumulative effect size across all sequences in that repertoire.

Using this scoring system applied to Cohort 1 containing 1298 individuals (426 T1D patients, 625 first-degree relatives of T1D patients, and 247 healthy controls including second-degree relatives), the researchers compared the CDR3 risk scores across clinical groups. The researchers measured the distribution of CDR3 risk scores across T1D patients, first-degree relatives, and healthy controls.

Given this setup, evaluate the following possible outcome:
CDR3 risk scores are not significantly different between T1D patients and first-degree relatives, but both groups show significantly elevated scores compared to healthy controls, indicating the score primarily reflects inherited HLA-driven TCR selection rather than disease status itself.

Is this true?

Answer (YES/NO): NO